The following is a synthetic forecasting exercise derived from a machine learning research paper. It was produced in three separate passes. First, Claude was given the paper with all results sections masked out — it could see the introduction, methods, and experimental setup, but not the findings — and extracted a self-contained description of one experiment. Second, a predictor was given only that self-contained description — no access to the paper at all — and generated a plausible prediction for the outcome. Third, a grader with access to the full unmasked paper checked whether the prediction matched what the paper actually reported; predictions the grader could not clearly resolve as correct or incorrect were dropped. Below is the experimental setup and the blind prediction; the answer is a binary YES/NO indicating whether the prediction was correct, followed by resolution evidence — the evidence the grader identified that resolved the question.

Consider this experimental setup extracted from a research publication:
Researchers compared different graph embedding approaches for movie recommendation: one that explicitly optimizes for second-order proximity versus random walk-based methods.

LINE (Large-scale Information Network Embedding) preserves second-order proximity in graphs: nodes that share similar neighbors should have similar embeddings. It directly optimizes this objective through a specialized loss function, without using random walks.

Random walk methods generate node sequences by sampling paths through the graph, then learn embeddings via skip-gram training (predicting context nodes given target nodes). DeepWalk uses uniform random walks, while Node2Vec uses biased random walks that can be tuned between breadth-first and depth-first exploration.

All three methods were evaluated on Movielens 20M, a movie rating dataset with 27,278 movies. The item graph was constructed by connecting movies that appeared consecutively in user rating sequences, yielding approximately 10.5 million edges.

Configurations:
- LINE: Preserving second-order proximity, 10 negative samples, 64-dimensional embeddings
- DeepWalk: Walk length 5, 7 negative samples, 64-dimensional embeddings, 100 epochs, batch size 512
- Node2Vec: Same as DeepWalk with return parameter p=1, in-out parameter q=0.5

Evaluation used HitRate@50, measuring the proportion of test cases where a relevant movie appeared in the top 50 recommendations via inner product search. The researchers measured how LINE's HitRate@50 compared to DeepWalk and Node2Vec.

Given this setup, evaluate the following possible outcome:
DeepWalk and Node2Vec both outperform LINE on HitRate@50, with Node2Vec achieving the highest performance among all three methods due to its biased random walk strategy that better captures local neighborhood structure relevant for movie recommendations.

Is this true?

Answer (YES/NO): YES